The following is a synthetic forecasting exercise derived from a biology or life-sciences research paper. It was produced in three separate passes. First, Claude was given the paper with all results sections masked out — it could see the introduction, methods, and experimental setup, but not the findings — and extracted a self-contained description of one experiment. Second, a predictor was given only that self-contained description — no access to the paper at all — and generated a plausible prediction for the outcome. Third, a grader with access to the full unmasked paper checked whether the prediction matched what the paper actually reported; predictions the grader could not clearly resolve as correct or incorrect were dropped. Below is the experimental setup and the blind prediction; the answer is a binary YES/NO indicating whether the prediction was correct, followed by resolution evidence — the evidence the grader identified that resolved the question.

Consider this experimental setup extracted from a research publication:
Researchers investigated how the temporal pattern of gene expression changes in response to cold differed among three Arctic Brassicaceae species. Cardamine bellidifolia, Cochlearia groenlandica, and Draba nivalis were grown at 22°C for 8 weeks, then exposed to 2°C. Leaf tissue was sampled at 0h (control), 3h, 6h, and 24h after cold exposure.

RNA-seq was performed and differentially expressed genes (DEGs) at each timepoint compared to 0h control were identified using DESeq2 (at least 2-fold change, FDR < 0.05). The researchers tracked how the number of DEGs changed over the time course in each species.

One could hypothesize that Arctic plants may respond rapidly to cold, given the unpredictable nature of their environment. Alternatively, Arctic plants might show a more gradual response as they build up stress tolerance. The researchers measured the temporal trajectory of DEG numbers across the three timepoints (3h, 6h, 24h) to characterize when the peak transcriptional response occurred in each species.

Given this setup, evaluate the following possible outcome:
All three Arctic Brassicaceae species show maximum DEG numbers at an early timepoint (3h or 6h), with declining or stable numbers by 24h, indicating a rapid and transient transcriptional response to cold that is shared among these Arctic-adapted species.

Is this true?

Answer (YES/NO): NO